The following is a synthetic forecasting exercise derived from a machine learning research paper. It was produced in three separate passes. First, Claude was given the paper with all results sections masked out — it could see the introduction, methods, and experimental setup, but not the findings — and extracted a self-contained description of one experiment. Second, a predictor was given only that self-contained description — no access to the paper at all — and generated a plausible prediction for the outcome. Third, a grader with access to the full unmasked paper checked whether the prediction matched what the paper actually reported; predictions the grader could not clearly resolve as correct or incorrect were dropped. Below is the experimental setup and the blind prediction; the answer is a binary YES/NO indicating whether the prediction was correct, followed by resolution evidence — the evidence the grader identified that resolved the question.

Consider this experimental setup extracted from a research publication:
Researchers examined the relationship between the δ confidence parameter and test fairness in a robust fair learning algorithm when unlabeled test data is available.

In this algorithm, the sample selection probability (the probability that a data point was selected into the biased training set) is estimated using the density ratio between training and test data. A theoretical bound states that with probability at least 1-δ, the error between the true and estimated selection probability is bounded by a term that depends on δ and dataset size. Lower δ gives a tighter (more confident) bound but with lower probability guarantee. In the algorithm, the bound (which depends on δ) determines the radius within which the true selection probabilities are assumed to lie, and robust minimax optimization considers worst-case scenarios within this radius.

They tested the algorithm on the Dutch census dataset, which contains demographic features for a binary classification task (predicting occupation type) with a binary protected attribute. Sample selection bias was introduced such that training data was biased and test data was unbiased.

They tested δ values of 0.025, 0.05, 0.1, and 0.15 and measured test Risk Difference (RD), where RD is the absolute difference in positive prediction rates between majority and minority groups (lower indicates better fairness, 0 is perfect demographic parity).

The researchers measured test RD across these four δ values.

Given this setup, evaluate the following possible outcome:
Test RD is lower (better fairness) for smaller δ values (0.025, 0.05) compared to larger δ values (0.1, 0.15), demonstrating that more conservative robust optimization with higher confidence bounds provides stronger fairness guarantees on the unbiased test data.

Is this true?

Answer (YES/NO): YES